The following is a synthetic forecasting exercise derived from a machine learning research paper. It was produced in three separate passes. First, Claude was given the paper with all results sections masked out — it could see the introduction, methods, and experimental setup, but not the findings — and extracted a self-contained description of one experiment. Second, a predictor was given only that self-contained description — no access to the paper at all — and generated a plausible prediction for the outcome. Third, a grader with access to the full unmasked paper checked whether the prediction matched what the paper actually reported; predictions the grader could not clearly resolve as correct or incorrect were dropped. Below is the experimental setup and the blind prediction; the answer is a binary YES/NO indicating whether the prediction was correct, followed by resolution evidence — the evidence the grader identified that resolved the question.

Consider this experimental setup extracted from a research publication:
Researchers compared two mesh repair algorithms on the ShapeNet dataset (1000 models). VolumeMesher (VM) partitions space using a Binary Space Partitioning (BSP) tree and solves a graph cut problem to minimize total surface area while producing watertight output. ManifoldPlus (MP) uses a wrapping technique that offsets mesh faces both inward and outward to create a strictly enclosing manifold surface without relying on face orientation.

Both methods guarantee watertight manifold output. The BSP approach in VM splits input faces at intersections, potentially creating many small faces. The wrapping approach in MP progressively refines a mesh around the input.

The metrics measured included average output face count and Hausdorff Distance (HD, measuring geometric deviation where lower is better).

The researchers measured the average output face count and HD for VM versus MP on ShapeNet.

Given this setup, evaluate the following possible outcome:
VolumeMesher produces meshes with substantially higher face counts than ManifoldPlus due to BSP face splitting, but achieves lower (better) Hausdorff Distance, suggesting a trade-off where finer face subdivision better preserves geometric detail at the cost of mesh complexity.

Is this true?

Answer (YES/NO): NO